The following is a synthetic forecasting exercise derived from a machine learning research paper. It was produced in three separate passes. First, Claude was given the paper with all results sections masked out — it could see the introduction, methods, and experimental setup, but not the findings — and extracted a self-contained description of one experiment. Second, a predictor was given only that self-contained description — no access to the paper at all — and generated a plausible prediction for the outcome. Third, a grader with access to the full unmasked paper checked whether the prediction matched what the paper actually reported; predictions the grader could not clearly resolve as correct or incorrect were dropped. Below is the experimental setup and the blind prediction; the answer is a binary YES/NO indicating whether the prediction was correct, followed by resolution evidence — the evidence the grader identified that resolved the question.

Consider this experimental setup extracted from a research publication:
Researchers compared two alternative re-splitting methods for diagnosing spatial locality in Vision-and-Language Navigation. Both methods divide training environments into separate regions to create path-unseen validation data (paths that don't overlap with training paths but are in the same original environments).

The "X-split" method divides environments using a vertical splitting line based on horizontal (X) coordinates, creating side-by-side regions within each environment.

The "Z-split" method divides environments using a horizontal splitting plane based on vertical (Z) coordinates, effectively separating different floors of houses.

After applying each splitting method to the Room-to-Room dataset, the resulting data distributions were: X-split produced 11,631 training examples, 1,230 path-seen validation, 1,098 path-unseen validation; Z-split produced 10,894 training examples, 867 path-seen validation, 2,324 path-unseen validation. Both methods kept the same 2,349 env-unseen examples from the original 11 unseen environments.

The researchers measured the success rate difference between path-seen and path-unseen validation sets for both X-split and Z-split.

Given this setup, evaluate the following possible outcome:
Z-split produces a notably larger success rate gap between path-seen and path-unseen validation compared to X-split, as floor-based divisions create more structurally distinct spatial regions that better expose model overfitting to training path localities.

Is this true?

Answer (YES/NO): NO